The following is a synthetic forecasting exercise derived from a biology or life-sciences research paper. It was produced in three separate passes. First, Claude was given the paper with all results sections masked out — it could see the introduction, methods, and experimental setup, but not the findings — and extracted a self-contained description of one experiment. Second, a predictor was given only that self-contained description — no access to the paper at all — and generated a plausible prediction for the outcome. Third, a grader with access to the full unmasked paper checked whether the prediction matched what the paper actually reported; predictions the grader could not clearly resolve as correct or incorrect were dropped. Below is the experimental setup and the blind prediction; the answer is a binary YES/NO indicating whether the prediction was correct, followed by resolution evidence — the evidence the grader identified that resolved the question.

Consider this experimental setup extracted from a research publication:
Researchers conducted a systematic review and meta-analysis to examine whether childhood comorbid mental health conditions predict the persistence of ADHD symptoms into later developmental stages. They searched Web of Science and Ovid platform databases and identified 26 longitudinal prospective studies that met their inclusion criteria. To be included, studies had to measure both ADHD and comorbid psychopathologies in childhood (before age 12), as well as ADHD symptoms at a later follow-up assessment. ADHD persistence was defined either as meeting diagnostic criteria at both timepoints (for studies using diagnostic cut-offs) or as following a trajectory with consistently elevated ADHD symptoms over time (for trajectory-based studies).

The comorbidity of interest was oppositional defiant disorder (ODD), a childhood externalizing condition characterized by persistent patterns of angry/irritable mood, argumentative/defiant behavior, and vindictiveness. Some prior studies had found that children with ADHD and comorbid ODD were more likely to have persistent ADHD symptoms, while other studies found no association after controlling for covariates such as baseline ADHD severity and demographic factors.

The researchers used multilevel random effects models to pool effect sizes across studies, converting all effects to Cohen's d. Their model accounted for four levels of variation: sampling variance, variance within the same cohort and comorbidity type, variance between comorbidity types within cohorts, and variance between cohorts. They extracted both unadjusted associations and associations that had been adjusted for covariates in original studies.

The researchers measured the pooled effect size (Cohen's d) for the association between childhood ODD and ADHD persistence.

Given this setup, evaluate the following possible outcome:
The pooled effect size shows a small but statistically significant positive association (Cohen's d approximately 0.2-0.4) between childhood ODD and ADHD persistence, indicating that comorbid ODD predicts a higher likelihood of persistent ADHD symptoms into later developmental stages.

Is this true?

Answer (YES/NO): YES